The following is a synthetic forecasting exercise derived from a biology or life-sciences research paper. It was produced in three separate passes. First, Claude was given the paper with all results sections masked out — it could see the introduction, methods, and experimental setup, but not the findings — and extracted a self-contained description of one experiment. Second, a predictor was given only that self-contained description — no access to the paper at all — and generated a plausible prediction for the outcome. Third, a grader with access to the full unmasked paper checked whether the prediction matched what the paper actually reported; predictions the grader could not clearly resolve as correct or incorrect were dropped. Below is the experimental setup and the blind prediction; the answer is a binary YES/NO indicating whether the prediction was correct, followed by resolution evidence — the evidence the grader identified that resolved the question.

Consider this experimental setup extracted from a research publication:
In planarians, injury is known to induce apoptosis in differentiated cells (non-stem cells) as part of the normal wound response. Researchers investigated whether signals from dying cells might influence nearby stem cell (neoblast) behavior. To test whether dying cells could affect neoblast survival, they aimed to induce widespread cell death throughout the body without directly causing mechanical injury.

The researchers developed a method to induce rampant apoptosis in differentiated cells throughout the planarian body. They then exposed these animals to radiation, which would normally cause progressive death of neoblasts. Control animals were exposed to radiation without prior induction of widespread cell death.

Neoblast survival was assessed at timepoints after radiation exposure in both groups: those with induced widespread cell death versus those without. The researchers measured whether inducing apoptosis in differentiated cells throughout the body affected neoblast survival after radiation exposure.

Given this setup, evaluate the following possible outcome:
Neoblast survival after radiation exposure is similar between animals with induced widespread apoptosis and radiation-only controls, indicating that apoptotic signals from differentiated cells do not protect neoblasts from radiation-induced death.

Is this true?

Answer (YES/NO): NO